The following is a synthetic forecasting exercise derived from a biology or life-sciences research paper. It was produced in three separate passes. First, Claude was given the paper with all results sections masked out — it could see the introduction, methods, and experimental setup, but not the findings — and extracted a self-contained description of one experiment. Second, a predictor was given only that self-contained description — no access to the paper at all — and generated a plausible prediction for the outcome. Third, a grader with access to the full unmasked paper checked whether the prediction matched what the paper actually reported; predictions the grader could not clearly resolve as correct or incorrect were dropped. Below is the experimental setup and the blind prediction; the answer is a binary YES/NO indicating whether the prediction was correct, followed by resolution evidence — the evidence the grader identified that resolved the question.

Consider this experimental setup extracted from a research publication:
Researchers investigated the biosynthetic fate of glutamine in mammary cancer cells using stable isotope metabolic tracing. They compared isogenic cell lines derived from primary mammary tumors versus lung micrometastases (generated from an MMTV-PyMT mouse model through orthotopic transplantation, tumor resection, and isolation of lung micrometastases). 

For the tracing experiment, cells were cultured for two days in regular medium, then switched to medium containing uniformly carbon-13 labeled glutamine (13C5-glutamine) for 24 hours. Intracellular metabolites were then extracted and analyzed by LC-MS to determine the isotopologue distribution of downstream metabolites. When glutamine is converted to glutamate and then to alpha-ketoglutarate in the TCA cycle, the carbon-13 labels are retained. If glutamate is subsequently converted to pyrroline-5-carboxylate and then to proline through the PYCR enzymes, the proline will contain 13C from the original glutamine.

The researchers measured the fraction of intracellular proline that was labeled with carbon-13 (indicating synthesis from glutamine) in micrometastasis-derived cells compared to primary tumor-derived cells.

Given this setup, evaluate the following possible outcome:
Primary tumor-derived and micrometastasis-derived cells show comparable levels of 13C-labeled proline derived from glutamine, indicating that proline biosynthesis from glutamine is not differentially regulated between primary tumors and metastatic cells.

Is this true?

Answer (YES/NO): NO